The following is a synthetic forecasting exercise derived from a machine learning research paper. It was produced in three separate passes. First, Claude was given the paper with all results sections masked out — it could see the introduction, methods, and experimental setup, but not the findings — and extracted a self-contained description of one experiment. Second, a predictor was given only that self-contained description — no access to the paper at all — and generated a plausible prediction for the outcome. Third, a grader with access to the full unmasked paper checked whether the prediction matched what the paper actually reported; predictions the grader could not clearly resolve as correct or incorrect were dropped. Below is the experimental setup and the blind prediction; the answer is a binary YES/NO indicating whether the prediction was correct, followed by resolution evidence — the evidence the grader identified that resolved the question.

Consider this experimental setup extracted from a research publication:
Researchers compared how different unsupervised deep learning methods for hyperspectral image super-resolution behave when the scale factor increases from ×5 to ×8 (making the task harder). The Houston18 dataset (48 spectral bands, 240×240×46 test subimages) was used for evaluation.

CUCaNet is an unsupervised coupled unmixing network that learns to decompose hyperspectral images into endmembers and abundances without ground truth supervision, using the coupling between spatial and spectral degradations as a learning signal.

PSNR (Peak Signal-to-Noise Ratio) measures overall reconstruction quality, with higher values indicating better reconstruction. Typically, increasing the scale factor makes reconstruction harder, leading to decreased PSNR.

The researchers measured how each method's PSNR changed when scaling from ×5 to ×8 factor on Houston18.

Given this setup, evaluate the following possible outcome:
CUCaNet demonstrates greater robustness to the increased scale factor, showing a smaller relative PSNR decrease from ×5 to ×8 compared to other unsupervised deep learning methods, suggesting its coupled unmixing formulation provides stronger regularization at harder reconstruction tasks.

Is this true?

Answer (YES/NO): NO